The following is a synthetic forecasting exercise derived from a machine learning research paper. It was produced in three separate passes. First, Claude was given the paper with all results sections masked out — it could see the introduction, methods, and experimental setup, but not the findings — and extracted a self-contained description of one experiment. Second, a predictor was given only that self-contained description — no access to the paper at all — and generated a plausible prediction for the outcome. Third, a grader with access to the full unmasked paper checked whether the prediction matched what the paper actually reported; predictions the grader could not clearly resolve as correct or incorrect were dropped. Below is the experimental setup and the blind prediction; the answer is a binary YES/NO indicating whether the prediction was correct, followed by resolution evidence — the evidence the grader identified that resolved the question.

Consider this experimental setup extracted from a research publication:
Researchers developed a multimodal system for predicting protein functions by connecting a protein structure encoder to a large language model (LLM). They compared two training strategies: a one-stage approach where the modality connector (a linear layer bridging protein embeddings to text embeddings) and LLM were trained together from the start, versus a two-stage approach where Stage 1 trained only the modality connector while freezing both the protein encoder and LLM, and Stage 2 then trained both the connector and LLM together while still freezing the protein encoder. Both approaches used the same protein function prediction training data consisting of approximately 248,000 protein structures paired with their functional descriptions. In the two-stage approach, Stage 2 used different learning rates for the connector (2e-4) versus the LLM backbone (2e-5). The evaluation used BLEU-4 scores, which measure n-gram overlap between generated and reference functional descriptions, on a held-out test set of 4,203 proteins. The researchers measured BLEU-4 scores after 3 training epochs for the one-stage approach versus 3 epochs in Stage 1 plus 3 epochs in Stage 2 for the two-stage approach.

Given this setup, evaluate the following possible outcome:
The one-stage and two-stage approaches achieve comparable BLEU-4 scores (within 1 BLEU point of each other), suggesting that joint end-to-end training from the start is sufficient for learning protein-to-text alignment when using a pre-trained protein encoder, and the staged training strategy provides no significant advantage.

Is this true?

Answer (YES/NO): NO